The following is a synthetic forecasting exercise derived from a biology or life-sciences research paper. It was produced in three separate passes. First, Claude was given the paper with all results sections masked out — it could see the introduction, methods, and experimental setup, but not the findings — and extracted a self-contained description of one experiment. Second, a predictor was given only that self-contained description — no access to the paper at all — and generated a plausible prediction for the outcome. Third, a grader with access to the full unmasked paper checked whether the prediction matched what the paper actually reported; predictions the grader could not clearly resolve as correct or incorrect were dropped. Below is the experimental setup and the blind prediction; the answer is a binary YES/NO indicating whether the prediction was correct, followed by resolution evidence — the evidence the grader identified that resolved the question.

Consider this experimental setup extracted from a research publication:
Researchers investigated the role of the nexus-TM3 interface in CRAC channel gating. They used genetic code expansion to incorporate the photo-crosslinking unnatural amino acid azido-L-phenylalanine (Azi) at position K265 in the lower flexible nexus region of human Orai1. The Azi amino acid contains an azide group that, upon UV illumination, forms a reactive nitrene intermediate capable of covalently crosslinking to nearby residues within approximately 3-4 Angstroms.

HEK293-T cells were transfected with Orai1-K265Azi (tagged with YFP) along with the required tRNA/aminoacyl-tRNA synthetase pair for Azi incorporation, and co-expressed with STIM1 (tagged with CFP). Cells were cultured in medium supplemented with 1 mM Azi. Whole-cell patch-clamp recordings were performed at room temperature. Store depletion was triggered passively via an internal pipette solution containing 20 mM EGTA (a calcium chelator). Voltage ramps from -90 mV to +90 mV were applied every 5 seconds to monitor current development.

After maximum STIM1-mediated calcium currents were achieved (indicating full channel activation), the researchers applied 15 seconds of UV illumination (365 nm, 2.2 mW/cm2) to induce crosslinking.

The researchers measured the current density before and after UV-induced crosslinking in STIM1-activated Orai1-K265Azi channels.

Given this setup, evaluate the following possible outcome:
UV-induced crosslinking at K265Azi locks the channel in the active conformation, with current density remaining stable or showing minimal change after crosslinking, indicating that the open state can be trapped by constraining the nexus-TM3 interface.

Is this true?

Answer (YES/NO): NO